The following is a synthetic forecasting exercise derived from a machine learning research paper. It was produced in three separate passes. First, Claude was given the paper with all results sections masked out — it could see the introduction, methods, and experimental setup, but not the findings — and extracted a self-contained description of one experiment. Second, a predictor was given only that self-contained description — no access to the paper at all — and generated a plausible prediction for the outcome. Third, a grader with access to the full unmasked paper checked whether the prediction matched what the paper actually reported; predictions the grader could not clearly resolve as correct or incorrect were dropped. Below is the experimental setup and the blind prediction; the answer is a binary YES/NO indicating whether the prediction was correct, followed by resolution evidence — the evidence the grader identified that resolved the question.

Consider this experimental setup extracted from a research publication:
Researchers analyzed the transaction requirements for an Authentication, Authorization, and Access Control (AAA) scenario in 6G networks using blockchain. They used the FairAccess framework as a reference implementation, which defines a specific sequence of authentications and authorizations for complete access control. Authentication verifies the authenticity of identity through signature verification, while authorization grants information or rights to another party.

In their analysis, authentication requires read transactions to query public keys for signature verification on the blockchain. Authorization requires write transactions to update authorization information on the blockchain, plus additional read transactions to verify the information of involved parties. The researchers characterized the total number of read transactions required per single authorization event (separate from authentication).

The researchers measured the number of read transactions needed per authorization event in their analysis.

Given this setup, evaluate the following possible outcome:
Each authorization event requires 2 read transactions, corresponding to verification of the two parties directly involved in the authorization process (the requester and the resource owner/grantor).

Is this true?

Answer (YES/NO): YES